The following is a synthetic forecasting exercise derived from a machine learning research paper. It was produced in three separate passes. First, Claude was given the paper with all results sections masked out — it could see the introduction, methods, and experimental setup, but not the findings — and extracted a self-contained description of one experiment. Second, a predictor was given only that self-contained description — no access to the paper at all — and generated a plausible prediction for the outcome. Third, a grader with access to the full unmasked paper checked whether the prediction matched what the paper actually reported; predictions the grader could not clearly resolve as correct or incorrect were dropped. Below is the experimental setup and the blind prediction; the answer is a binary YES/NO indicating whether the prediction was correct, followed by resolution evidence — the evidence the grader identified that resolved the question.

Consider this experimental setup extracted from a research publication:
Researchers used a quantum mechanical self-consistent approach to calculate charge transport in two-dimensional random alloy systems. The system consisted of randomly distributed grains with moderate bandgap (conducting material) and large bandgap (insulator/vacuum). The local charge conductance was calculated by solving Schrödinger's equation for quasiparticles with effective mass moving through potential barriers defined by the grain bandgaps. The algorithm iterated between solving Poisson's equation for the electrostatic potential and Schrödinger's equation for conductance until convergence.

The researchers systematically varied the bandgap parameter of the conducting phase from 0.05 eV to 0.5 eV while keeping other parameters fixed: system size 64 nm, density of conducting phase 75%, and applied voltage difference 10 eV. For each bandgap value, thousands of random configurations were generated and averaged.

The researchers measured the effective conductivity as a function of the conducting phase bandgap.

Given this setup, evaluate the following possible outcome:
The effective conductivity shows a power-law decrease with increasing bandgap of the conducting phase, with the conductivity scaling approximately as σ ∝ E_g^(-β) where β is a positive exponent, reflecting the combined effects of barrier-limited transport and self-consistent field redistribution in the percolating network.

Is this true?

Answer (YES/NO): NO